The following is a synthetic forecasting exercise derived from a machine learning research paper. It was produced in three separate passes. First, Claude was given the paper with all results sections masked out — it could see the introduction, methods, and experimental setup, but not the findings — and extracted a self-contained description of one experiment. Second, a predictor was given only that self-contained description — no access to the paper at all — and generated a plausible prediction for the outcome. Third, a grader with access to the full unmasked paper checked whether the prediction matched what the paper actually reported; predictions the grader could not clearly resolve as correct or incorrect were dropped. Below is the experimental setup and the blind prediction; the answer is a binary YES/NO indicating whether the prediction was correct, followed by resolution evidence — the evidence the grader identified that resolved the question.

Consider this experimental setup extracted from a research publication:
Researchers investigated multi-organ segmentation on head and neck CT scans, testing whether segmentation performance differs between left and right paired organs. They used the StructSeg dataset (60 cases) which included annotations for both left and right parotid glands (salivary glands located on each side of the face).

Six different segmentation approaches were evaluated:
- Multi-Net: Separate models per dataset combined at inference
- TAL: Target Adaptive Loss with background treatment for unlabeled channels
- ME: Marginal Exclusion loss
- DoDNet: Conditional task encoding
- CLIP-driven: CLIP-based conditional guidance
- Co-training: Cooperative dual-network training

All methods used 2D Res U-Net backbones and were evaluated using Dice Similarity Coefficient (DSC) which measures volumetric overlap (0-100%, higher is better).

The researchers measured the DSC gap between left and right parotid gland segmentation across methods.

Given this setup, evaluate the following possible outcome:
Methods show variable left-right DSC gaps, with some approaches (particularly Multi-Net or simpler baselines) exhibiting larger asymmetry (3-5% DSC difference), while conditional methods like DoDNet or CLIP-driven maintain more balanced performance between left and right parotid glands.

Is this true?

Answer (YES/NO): NO